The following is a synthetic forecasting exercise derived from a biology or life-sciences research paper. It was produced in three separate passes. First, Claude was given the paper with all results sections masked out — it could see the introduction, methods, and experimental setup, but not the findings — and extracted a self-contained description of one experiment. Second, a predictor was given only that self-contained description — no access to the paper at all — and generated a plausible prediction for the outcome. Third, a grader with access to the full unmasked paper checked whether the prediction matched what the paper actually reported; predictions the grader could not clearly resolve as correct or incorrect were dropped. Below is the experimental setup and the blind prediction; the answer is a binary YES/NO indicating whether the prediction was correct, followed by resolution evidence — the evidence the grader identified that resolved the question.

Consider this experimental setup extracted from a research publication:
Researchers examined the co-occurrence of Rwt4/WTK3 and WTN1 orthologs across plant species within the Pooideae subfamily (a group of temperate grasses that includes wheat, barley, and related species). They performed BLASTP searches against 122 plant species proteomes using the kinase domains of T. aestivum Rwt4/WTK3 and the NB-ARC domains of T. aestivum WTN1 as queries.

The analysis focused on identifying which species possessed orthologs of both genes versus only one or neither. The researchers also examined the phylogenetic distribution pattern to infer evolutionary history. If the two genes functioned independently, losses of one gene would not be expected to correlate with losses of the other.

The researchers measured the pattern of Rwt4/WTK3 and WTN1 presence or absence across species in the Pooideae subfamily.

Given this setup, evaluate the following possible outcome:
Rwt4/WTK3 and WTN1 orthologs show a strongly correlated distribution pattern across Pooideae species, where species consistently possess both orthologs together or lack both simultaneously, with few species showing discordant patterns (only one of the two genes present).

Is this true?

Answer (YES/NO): YES